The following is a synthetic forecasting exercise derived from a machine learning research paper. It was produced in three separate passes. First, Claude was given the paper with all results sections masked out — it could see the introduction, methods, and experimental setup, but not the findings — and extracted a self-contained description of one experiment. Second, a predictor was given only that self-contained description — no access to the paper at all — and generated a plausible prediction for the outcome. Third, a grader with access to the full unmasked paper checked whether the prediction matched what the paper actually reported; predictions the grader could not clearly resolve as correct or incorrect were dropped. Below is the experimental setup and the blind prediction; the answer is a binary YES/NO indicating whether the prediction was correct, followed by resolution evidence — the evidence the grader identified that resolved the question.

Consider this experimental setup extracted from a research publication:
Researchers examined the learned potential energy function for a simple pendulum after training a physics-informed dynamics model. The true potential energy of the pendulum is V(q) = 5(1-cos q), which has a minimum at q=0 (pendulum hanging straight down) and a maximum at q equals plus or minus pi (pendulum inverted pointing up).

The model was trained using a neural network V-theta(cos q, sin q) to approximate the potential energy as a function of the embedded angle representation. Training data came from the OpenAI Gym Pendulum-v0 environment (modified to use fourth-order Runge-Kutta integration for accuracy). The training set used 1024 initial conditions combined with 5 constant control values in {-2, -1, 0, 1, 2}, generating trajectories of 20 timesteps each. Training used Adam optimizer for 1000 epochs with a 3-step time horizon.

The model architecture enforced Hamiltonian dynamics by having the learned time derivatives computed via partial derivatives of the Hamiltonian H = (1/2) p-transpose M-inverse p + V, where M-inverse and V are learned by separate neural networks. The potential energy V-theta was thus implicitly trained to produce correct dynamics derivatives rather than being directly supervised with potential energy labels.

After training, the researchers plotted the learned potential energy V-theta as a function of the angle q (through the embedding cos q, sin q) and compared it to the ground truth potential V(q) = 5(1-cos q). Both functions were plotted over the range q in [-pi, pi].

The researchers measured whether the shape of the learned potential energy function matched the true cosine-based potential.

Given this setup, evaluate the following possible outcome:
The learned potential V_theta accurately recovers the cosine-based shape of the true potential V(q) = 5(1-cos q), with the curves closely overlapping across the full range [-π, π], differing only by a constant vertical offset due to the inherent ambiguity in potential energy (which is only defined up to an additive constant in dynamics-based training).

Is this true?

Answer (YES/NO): NO